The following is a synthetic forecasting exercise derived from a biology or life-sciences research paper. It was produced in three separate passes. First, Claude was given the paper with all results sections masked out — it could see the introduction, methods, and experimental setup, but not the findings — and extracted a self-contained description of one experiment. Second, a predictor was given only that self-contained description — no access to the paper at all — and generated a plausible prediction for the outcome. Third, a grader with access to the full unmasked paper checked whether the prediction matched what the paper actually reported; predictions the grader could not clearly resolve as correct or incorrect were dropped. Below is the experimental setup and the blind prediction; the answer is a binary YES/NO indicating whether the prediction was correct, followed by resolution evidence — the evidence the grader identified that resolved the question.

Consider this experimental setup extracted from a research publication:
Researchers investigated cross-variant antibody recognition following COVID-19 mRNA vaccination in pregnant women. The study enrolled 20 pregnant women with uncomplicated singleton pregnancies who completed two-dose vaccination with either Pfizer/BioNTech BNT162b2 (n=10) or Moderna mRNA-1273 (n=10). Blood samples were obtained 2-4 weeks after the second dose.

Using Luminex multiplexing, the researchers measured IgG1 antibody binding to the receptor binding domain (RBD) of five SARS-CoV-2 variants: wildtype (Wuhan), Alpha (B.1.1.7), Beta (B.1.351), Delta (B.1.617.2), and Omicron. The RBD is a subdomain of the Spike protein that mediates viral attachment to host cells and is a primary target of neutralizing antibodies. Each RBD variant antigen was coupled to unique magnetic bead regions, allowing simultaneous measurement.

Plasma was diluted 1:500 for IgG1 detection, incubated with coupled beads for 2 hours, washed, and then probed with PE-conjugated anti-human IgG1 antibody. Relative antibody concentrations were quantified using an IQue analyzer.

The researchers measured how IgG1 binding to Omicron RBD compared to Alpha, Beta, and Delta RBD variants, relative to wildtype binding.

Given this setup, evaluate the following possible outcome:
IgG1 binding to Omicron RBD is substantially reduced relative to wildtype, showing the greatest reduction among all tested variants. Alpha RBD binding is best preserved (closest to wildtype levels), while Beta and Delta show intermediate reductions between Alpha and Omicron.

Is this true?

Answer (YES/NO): NO